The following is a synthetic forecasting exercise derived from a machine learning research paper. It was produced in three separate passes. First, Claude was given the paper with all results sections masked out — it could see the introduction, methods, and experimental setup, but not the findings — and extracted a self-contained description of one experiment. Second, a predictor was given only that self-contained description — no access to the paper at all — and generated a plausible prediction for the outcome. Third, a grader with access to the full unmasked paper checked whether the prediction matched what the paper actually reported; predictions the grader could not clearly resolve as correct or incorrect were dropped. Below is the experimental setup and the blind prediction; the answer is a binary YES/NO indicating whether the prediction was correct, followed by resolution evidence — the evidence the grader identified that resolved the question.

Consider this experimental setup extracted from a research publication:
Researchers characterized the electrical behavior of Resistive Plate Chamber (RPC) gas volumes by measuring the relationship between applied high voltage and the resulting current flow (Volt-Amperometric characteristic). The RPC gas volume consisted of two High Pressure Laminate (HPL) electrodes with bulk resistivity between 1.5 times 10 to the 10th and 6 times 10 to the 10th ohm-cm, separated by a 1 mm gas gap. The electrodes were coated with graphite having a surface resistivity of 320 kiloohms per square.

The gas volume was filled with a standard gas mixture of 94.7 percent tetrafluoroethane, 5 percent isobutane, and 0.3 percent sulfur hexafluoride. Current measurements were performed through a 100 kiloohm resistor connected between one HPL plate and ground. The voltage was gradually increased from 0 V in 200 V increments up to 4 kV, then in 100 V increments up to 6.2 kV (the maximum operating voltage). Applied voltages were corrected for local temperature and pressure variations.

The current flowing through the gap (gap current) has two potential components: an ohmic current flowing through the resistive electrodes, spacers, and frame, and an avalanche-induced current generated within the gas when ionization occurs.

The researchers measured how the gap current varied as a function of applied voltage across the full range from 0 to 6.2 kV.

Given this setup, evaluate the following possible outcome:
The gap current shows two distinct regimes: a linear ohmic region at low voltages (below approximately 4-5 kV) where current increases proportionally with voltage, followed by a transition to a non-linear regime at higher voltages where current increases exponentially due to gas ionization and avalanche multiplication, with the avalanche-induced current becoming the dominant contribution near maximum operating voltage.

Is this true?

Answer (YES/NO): YES